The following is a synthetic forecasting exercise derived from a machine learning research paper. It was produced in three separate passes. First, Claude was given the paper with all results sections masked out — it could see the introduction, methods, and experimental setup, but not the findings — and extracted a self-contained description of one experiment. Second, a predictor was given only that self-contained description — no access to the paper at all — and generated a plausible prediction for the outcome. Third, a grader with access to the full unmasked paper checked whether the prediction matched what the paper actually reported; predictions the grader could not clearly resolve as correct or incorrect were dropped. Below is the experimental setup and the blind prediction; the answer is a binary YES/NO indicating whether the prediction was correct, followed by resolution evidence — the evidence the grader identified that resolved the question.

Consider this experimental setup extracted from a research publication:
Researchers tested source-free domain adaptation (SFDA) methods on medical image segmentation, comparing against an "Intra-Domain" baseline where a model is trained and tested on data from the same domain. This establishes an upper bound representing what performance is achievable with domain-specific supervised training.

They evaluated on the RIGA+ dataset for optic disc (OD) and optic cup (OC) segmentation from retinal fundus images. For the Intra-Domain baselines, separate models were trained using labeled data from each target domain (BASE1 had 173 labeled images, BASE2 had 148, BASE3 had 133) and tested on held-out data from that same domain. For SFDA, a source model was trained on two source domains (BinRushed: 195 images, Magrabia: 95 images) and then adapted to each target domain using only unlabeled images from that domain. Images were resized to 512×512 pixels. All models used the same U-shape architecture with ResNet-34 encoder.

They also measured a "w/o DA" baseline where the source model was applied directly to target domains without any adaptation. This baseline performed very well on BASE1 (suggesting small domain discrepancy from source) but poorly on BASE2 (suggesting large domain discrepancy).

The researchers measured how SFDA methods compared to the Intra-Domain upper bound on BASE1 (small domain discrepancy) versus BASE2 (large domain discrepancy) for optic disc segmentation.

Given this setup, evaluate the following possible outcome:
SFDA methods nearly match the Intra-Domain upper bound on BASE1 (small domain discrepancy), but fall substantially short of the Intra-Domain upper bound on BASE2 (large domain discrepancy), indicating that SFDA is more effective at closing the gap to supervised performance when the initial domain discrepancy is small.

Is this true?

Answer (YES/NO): NO